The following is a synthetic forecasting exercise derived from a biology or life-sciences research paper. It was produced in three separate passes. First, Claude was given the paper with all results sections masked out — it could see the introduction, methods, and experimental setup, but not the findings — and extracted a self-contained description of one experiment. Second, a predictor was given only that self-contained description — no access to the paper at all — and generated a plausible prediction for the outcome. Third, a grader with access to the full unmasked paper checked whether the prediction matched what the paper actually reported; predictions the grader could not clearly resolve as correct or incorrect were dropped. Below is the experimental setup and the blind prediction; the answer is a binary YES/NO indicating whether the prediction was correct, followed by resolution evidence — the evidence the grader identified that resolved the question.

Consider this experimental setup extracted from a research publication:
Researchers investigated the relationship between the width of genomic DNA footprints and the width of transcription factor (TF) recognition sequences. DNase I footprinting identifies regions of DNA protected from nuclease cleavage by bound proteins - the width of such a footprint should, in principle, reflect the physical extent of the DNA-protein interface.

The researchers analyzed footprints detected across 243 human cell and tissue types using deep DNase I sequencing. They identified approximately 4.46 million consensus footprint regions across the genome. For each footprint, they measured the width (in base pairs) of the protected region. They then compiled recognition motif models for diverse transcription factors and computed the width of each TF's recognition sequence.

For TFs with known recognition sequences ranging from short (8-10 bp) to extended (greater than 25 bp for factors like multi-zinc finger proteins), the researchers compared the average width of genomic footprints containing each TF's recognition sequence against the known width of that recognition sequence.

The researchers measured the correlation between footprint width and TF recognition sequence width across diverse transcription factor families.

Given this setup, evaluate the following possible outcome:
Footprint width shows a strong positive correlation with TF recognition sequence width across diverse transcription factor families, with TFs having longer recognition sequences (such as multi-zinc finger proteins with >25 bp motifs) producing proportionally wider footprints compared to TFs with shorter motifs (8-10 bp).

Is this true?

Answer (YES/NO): YES